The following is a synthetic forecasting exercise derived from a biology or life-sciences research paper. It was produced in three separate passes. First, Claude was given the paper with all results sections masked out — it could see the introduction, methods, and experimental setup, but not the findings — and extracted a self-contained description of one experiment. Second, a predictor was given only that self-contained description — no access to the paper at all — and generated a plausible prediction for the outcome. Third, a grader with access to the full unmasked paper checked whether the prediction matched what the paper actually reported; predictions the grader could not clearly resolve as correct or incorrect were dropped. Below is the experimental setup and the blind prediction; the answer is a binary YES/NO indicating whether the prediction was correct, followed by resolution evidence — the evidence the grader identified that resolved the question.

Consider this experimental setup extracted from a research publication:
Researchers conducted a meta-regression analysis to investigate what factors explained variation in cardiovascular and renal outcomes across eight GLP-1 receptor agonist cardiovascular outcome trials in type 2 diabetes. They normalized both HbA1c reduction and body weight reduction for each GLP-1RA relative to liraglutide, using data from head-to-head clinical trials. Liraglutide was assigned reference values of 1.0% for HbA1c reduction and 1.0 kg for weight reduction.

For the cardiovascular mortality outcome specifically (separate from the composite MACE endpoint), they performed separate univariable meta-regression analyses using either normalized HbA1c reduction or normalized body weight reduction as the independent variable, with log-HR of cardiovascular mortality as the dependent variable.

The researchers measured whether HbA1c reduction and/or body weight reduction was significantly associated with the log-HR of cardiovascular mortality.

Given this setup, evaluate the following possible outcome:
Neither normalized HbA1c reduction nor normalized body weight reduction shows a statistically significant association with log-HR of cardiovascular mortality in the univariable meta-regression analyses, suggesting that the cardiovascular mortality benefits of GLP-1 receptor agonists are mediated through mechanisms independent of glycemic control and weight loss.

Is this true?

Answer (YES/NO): YES